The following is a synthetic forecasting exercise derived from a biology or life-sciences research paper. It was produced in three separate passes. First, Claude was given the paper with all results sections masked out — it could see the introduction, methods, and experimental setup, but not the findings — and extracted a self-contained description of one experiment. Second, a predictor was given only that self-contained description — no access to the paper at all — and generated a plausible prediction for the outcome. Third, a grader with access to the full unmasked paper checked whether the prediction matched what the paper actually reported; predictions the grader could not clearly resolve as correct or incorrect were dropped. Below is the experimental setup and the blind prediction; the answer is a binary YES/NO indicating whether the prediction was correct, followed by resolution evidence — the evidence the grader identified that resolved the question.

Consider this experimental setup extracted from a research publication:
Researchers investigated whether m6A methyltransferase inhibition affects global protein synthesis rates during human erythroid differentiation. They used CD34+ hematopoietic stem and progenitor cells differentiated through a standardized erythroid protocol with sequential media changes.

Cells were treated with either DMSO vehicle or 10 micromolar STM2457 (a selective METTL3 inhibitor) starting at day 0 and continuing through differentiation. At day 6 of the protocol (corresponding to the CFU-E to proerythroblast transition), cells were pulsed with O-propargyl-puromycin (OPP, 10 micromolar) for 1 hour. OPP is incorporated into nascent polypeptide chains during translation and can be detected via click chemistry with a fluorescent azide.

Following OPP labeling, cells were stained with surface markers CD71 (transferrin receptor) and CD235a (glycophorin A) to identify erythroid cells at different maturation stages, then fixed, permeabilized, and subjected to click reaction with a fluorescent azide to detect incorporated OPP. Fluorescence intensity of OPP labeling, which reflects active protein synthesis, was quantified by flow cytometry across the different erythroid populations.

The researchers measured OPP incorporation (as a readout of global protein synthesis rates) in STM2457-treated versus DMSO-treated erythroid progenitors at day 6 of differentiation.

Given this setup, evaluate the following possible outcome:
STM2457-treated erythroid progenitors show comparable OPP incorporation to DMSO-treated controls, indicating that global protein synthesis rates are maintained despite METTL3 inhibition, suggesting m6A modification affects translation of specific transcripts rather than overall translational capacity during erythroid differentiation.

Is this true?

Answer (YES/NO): NO